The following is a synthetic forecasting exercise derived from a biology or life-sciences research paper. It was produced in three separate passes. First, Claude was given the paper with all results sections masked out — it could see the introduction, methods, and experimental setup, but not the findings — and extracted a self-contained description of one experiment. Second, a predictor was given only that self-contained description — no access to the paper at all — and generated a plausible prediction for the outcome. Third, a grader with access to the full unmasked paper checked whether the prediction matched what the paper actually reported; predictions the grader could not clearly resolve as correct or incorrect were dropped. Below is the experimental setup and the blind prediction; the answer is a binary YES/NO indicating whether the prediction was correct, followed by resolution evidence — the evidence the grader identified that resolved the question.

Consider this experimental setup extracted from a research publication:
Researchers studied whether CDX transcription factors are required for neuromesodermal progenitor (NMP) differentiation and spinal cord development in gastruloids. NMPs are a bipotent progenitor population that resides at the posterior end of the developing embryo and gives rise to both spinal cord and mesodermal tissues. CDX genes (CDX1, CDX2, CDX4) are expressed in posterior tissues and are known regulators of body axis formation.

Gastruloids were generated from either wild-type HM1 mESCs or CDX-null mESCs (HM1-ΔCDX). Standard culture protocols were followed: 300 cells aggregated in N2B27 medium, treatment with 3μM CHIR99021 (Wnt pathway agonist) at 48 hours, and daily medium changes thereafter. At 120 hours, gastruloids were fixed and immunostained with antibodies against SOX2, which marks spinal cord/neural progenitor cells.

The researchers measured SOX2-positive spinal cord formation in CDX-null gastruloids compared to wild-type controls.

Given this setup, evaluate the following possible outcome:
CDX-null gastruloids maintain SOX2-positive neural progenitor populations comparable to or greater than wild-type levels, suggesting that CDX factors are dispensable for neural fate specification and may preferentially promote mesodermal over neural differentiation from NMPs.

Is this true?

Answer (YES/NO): NO